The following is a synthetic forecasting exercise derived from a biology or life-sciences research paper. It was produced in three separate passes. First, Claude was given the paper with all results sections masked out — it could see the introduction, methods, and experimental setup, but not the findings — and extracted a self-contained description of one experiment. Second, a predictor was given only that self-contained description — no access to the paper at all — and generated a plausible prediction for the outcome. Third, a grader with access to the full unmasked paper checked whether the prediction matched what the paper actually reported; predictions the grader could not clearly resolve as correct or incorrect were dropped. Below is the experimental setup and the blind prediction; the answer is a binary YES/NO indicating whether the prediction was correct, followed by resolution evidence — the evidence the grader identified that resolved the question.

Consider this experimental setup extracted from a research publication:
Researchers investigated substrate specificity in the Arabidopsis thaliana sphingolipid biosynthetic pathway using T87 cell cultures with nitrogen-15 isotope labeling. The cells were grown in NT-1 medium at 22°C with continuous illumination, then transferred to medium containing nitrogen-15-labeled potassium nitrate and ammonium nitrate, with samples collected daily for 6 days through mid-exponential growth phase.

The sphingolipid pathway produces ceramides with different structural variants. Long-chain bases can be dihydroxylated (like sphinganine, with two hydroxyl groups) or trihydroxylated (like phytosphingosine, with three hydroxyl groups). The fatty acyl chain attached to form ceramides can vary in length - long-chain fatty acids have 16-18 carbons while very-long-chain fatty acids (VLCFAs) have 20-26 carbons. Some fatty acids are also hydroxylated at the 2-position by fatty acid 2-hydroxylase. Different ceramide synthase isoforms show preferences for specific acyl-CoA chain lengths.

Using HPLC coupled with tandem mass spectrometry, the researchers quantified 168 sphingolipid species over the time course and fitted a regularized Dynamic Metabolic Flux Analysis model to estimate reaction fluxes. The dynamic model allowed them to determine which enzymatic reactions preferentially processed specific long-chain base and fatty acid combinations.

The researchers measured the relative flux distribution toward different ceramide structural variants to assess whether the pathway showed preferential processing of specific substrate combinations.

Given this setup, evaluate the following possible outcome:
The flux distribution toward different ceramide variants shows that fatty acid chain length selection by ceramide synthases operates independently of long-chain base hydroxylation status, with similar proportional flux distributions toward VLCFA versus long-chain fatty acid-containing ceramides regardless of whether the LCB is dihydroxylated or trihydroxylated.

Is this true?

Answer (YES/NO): NO